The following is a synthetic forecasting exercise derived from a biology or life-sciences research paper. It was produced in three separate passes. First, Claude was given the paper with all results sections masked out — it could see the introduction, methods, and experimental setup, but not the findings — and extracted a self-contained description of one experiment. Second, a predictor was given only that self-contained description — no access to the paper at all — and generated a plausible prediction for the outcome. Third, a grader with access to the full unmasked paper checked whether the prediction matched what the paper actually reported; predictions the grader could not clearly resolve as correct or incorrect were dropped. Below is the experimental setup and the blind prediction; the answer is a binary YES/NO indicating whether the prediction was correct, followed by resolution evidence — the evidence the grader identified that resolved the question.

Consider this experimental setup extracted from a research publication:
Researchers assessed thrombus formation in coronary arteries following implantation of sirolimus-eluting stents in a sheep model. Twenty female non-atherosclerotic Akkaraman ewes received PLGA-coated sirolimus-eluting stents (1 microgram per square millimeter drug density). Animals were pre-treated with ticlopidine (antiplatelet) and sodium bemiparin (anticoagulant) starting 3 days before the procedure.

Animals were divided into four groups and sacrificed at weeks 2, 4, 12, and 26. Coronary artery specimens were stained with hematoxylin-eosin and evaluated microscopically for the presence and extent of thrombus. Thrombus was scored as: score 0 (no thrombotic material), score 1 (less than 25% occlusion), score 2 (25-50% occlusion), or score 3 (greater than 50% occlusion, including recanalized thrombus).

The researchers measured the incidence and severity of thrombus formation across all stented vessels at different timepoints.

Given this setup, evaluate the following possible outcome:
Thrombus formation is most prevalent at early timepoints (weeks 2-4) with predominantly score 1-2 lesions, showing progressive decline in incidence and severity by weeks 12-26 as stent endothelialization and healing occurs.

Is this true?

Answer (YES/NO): NO